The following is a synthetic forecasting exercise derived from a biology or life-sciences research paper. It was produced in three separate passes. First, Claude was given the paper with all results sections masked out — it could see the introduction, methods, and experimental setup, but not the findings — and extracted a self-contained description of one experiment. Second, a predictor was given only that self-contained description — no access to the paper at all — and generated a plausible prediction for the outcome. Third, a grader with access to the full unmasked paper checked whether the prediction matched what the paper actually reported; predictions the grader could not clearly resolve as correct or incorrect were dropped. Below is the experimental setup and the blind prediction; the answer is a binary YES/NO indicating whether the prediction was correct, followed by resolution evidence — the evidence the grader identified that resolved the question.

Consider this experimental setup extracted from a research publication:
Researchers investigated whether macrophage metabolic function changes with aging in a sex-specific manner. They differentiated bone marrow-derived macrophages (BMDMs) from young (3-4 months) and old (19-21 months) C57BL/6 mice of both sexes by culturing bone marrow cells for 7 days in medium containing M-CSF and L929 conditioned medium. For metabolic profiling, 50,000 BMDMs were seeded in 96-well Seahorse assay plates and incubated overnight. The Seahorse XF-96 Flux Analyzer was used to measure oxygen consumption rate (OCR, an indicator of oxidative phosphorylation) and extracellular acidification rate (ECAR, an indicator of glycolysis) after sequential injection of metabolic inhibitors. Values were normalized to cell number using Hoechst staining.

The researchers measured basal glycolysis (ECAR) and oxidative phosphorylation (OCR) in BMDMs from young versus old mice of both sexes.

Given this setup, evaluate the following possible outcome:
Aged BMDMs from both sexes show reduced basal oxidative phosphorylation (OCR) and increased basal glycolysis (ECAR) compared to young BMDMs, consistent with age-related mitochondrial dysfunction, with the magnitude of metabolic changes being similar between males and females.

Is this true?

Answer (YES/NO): NO